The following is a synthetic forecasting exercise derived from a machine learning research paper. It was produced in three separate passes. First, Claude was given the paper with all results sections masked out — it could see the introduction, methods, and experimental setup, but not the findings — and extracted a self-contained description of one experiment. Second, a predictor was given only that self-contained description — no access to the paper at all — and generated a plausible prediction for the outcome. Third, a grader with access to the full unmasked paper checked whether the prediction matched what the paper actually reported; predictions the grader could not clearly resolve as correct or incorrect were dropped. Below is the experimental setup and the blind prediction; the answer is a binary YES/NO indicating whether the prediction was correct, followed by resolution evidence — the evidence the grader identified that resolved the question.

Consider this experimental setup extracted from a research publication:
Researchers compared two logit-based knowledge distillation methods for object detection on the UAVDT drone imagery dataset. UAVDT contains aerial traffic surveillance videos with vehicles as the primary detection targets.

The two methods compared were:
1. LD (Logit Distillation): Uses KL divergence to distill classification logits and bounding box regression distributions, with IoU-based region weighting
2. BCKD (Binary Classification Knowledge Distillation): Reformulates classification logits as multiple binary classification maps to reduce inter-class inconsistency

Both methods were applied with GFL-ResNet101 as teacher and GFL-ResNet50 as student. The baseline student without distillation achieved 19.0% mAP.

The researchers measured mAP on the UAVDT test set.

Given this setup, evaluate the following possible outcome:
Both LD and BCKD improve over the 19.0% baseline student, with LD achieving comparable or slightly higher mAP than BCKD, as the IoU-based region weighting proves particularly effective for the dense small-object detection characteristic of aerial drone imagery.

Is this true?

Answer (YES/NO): YES